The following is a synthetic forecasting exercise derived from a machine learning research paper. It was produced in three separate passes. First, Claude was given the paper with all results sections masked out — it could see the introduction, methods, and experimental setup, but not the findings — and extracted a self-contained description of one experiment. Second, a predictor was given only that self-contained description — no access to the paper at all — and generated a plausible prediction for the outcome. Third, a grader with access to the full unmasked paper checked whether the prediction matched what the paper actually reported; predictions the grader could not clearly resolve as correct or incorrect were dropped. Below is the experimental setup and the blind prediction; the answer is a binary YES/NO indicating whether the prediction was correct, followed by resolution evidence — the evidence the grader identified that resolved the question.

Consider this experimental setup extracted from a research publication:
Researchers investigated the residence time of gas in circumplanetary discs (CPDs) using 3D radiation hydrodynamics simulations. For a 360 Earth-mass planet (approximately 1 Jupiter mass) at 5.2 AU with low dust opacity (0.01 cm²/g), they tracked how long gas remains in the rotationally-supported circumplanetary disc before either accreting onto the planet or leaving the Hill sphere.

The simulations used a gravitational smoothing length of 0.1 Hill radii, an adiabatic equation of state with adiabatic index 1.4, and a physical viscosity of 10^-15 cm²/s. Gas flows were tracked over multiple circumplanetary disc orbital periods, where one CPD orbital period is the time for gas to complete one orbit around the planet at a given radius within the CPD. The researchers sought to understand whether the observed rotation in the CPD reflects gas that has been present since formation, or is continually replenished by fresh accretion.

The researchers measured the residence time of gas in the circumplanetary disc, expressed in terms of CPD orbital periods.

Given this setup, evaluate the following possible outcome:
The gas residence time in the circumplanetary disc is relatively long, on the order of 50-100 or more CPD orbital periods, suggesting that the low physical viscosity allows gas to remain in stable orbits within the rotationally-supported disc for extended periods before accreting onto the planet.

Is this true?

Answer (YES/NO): NO